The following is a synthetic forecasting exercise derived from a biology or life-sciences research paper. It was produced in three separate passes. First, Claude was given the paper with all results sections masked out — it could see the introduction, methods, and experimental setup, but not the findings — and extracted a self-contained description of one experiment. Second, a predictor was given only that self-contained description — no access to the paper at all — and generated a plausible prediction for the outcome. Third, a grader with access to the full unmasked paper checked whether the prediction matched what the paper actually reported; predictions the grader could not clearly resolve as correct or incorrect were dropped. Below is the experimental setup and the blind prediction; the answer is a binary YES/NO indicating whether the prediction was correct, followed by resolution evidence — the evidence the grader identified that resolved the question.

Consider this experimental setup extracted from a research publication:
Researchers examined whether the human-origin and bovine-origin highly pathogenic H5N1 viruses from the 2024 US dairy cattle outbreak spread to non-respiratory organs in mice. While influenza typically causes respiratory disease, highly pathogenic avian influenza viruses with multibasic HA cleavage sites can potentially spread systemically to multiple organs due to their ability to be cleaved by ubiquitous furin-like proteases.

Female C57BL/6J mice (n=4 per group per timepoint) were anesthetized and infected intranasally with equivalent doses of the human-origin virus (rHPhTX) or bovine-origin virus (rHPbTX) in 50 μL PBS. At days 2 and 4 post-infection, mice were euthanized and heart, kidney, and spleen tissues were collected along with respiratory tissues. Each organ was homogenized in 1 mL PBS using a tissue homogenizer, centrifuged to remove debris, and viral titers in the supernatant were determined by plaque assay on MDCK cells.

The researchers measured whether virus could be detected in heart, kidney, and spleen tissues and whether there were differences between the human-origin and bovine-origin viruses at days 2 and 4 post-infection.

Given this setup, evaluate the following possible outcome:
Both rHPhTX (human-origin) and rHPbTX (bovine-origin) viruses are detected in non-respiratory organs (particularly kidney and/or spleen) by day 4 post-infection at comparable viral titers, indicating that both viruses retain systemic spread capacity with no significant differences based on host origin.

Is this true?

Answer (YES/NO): NO